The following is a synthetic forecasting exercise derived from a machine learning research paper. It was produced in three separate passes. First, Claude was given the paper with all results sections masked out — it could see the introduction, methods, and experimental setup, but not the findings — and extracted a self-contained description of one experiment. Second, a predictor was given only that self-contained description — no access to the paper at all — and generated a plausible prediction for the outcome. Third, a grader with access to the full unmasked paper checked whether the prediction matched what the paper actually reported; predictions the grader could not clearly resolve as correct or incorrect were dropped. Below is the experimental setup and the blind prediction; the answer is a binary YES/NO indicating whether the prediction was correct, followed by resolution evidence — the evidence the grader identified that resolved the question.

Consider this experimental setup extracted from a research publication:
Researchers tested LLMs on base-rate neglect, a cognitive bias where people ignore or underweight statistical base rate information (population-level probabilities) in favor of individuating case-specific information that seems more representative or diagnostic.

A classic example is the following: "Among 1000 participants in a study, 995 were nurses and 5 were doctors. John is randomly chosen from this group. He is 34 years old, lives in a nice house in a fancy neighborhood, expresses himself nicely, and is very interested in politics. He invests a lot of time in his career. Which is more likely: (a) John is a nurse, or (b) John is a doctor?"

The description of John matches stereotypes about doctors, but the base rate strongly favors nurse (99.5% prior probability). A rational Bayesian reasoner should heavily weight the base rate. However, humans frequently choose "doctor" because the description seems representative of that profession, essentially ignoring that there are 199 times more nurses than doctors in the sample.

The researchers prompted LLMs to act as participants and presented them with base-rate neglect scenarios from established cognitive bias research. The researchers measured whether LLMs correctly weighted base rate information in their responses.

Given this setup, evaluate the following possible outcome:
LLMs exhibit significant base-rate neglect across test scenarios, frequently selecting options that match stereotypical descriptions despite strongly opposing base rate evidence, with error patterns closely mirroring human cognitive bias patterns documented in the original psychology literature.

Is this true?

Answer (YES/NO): NO